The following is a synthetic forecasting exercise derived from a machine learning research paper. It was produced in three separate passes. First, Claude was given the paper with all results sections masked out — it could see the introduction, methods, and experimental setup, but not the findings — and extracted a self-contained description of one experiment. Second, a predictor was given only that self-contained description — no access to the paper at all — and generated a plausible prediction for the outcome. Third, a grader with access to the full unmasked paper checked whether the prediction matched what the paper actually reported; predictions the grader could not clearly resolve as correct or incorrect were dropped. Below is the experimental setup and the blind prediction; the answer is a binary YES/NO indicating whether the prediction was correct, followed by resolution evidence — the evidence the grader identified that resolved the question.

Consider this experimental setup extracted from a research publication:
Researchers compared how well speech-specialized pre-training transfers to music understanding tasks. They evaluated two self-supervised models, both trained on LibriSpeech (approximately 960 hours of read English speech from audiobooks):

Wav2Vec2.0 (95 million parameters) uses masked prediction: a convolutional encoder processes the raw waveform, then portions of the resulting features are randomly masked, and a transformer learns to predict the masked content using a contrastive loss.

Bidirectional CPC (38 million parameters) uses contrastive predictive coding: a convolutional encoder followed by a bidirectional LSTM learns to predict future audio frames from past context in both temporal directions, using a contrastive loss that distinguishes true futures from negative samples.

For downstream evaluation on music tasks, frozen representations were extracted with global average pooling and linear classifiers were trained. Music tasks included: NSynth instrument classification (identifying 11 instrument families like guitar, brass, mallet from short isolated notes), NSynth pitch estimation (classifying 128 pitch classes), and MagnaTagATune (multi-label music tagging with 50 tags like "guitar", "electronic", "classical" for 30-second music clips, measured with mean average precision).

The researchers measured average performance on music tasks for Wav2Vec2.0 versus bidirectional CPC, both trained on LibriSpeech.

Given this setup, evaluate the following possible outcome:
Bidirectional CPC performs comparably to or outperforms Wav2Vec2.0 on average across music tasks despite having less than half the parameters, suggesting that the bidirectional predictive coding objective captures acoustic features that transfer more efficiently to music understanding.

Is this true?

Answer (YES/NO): YES